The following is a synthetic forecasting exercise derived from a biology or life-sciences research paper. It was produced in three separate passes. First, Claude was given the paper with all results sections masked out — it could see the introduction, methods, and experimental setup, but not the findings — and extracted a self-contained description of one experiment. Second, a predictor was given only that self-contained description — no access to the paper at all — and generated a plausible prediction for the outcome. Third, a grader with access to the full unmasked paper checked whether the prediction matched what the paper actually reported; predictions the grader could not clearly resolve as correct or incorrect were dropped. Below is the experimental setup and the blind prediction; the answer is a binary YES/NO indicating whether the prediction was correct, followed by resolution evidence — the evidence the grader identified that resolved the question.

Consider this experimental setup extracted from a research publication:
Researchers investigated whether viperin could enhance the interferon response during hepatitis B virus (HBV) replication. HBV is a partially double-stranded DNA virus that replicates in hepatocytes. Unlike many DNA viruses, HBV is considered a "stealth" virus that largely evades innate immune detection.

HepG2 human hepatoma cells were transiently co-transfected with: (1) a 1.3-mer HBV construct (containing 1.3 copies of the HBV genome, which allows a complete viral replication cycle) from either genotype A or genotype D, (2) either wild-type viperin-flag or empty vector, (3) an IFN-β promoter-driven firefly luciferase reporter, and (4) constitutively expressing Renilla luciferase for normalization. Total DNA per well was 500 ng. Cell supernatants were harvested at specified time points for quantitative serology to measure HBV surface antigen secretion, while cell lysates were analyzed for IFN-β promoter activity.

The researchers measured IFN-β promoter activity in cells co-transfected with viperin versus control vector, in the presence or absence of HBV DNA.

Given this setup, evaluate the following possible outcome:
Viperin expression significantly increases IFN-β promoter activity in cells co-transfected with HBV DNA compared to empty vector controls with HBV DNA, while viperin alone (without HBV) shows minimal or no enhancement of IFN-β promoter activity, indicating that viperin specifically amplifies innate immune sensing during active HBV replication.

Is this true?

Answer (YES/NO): NO